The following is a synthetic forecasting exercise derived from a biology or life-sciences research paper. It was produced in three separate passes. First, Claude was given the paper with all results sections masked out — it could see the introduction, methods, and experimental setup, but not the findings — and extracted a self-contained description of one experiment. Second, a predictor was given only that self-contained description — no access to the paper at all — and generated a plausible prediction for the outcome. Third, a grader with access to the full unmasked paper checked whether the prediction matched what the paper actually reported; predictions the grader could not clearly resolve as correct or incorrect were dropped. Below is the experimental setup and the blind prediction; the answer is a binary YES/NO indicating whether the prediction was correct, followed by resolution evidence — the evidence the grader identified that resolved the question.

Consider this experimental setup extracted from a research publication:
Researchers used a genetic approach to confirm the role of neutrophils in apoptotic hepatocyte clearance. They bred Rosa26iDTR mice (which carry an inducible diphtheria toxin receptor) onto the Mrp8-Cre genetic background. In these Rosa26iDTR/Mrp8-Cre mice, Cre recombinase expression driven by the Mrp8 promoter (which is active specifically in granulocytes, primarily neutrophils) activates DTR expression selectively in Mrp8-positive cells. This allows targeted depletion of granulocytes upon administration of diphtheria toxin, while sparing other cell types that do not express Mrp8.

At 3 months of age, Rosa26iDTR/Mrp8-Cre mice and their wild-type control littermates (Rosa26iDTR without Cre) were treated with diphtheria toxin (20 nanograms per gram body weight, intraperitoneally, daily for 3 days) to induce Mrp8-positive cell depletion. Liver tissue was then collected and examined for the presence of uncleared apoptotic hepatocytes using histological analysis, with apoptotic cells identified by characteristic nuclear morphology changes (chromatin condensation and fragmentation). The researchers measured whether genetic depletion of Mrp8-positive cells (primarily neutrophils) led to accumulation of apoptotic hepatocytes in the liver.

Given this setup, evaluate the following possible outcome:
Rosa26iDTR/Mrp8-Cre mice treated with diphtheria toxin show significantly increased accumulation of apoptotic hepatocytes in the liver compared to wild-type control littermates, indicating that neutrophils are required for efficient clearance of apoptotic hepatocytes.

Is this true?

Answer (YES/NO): YES